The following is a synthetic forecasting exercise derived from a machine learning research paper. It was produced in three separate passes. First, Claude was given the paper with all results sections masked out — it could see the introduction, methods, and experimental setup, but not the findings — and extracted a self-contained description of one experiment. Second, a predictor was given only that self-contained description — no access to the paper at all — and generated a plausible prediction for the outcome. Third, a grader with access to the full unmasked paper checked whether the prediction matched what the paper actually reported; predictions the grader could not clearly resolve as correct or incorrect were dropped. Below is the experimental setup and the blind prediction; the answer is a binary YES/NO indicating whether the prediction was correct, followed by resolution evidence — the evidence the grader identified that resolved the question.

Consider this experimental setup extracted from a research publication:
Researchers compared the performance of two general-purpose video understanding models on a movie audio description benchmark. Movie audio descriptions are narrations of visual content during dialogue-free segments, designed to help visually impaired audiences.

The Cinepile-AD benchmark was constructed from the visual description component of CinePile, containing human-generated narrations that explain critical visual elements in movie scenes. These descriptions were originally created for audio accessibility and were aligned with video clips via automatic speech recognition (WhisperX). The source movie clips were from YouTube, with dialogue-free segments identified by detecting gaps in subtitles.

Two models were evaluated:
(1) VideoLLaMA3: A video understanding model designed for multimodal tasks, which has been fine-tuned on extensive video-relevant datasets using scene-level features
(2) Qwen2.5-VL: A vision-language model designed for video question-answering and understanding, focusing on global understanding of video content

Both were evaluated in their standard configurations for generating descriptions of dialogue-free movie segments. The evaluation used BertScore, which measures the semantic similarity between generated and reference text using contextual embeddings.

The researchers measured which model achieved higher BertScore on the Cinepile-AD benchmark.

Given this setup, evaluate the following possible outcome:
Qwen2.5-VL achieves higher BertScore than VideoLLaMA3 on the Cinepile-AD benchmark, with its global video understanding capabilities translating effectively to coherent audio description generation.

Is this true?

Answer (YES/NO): NO